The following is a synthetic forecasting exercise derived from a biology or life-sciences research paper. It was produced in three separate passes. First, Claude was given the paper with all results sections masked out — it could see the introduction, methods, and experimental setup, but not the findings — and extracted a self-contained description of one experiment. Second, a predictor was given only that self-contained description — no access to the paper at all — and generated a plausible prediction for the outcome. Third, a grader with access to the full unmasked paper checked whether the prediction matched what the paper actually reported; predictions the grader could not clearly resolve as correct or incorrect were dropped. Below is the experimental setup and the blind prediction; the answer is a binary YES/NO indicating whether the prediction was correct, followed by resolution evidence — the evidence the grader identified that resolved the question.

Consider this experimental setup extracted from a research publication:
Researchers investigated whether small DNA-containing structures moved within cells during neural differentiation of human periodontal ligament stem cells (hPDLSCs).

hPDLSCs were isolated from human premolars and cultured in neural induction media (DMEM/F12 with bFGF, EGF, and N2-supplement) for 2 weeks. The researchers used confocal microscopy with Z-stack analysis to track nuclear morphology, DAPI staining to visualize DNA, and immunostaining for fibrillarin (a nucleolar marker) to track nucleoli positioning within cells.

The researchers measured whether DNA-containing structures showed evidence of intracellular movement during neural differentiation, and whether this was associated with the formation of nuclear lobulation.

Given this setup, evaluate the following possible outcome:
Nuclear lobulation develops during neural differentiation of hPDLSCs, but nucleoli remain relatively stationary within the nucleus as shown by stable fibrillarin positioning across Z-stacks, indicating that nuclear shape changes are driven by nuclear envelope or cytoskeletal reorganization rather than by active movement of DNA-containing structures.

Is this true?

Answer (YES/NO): NO